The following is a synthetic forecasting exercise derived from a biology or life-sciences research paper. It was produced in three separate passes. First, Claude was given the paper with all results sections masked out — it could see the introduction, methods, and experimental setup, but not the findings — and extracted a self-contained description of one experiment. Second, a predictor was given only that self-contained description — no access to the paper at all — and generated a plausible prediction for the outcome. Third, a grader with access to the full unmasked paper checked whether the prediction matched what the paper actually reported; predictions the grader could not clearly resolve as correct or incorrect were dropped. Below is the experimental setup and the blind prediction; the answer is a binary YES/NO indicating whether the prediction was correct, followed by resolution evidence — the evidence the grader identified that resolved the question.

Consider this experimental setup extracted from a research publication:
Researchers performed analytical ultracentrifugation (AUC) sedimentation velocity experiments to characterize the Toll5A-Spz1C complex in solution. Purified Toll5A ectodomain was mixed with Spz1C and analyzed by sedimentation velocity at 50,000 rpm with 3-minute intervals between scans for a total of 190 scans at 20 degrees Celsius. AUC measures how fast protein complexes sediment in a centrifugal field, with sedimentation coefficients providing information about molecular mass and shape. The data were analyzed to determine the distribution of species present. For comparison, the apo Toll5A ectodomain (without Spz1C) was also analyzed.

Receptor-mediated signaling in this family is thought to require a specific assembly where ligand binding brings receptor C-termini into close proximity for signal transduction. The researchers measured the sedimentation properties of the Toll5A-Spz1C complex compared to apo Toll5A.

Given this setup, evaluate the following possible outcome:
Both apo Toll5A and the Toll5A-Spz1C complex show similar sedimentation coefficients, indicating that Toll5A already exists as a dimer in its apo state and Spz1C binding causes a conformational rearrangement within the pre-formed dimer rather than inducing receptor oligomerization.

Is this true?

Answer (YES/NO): NO